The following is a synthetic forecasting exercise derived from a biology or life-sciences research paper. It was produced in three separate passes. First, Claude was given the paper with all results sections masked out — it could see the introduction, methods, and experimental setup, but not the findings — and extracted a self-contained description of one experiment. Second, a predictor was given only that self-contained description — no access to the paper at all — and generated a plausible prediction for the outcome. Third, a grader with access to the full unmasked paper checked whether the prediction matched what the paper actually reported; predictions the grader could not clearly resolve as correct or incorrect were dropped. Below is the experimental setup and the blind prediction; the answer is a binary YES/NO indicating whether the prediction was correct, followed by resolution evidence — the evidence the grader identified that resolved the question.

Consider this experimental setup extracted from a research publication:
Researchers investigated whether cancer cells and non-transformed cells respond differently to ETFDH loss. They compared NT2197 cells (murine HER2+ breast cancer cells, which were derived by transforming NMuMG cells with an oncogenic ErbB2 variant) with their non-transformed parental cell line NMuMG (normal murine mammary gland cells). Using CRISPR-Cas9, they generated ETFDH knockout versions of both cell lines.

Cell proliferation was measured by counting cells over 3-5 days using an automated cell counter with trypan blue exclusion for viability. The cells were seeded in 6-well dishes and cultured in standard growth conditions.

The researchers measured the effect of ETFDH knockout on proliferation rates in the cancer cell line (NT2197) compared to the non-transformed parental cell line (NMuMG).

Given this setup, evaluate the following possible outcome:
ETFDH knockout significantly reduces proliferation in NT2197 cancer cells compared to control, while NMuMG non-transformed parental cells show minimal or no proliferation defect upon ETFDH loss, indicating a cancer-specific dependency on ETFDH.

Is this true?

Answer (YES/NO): NO